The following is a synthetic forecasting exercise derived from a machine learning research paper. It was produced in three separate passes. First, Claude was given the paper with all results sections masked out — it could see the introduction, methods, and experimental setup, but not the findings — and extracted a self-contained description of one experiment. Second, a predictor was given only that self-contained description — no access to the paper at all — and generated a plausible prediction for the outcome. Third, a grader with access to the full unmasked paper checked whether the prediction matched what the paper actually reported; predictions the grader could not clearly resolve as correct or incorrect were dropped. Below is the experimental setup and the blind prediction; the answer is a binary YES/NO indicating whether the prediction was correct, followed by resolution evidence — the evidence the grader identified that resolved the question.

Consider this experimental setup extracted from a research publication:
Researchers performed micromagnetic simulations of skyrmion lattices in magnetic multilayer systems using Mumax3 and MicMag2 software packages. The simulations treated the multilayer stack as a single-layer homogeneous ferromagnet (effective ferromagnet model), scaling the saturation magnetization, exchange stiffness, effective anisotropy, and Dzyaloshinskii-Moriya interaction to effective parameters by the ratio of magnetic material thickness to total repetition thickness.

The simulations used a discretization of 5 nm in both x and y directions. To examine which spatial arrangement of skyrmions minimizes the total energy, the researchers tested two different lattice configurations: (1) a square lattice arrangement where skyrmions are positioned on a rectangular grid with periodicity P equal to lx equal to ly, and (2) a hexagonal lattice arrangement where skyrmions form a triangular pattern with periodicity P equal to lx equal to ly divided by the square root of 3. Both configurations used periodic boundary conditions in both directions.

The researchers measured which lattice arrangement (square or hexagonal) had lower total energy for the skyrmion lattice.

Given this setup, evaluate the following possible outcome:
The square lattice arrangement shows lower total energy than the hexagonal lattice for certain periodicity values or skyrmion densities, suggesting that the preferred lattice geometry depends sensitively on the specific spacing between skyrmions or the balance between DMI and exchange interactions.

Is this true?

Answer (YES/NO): NO